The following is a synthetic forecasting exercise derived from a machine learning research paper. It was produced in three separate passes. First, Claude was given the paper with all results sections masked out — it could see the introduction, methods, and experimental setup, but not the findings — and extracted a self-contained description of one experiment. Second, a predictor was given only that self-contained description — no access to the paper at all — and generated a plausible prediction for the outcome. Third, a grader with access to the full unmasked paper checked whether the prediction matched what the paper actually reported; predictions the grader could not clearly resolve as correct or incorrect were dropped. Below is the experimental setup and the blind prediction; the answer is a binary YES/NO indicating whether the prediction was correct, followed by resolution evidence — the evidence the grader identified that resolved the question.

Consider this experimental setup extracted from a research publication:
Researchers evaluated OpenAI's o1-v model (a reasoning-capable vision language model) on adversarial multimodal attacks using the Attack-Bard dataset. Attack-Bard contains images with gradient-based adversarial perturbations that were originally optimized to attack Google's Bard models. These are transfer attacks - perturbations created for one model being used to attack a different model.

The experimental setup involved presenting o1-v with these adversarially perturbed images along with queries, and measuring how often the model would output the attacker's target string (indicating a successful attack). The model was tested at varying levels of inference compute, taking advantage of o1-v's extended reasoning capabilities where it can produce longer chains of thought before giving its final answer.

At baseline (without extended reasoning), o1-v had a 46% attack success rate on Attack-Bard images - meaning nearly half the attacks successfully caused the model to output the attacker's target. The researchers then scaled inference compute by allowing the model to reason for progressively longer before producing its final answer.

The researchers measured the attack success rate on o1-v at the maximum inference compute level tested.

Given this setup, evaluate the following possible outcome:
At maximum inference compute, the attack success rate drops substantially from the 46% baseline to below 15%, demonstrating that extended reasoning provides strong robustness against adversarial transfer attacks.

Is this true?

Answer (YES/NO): NO